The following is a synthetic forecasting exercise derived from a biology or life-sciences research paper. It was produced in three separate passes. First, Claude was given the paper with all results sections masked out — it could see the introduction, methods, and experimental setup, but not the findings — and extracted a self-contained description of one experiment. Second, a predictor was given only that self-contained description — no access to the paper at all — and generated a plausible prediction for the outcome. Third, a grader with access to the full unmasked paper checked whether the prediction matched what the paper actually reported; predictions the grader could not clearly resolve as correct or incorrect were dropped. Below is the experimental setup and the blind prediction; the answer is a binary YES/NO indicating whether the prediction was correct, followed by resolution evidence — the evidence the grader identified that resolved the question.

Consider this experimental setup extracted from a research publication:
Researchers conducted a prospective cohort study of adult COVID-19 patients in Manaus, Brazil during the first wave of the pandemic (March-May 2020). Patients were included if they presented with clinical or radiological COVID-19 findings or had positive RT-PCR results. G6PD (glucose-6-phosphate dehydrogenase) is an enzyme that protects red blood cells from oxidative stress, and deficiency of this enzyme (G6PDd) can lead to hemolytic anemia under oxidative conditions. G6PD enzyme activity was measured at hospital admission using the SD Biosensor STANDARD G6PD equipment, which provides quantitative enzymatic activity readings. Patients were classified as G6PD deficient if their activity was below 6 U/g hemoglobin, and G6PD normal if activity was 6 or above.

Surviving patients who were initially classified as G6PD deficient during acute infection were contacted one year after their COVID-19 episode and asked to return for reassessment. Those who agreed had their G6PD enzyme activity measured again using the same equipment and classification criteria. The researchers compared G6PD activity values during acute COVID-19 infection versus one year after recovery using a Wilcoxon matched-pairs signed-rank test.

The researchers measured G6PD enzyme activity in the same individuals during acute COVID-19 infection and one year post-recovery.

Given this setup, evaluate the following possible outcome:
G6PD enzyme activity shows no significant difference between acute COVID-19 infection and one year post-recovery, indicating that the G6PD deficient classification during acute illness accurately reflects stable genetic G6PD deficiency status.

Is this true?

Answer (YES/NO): NO